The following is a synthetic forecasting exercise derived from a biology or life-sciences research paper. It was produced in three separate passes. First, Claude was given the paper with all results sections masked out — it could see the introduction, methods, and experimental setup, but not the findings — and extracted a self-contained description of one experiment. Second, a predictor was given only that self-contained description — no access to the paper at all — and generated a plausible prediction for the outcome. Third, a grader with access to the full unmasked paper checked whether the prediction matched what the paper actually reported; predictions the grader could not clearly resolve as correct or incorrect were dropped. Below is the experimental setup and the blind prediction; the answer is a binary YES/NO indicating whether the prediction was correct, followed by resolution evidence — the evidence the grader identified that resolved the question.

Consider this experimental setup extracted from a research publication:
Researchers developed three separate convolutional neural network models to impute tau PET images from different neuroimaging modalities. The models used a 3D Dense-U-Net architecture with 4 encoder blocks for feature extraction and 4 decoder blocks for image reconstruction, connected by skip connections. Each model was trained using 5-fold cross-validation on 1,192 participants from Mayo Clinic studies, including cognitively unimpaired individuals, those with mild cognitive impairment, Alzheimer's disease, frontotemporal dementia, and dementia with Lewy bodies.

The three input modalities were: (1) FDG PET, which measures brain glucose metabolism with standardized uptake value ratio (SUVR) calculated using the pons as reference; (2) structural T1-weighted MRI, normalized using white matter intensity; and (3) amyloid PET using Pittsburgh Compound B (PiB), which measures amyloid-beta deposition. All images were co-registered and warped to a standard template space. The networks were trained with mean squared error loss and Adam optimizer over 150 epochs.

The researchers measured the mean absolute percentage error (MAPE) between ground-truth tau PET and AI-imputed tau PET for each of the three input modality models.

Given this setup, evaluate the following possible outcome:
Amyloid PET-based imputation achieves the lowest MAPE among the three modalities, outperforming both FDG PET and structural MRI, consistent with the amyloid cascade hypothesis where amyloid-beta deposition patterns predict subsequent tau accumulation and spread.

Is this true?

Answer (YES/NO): NO